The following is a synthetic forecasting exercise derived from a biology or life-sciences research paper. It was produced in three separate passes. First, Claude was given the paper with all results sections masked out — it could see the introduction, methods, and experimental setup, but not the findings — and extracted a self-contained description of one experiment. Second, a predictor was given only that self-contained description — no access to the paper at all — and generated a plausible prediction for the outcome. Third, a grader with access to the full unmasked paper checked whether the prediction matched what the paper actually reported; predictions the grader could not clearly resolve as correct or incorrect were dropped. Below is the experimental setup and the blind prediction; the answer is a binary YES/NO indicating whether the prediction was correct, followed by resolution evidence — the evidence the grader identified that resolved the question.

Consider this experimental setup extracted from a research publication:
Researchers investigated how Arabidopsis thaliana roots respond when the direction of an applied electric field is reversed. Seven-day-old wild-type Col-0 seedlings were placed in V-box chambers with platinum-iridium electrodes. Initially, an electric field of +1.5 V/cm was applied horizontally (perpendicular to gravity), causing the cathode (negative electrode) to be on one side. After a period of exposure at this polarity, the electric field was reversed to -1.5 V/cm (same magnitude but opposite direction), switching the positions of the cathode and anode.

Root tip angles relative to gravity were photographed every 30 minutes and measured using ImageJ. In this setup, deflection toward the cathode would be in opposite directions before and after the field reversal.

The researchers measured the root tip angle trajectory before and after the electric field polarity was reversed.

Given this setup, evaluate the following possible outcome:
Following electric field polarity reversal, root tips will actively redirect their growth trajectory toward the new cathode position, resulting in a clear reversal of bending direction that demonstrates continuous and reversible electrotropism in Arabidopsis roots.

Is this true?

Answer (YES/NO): YES